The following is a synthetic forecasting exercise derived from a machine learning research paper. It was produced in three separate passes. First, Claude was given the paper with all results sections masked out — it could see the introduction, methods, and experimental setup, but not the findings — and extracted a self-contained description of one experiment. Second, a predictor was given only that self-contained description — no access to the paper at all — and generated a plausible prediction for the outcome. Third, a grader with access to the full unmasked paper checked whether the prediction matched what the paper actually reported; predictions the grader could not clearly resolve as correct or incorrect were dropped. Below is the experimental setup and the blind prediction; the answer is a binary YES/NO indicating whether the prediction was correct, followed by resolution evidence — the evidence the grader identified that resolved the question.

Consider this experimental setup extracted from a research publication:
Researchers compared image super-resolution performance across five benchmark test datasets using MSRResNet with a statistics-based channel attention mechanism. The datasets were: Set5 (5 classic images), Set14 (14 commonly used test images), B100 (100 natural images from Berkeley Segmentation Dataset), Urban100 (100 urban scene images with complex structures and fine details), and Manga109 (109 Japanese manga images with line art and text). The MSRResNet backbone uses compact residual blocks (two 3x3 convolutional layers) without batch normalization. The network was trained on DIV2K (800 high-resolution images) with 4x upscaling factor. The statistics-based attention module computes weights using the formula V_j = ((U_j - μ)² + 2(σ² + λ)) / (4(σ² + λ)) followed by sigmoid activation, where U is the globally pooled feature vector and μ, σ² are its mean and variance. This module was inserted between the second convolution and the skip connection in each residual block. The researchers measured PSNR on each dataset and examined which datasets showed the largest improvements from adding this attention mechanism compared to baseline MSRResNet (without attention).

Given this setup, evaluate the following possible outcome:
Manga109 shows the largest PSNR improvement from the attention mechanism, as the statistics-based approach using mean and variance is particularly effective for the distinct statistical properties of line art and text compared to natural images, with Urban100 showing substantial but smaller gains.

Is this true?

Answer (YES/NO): NO